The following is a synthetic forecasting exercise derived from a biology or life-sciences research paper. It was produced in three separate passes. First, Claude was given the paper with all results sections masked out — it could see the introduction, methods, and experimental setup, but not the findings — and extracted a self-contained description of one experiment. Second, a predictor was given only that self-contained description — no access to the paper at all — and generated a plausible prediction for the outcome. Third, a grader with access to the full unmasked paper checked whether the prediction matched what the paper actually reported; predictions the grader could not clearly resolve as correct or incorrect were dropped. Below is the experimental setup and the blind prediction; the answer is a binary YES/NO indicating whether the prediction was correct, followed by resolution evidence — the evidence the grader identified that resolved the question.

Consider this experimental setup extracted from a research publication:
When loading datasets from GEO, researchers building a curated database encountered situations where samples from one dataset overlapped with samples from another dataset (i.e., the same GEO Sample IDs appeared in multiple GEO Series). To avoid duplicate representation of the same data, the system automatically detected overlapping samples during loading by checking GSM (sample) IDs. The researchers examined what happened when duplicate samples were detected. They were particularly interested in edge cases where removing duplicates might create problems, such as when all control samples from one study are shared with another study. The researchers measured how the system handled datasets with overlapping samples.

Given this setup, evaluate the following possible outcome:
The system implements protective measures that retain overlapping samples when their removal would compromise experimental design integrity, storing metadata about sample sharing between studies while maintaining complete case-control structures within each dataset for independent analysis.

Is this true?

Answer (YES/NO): NO